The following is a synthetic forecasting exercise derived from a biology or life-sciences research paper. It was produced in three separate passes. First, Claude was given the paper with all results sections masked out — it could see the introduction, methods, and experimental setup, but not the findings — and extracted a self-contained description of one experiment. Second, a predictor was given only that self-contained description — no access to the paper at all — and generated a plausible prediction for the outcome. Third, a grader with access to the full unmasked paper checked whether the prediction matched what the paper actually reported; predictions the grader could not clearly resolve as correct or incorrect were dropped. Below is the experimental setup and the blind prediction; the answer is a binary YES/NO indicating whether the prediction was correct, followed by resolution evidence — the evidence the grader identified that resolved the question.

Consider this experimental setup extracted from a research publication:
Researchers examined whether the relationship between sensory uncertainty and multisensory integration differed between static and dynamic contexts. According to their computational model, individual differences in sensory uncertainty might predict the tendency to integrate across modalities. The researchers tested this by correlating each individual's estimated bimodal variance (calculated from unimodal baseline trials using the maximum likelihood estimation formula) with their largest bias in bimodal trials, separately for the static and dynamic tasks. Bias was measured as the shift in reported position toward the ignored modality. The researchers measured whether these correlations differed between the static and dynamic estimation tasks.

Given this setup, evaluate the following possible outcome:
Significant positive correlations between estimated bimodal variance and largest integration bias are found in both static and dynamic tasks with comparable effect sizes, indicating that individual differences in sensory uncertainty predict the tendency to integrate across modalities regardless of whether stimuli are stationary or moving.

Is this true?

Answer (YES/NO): NO